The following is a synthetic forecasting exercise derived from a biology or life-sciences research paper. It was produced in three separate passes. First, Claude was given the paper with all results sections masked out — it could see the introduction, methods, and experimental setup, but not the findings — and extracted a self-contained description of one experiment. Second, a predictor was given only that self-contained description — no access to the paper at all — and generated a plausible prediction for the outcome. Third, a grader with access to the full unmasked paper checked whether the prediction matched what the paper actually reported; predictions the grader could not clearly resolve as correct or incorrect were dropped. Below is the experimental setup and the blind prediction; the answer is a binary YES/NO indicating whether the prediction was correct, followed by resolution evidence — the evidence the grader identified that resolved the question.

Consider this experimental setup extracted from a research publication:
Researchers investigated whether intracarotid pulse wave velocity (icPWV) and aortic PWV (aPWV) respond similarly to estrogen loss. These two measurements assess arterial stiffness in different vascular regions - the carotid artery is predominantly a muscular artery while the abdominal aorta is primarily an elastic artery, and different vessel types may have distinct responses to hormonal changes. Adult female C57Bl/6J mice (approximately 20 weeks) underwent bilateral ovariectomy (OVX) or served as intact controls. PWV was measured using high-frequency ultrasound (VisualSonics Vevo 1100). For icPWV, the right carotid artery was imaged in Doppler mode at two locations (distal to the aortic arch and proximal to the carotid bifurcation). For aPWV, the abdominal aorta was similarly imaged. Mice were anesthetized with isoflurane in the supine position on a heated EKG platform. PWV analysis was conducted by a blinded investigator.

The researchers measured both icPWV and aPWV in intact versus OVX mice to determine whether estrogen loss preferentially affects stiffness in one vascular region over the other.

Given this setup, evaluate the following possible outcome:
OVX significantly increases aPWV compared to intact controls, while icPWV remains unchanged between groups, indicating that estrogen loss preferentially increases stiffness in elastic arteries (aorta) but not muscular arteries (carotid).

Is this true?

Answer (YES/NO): NO